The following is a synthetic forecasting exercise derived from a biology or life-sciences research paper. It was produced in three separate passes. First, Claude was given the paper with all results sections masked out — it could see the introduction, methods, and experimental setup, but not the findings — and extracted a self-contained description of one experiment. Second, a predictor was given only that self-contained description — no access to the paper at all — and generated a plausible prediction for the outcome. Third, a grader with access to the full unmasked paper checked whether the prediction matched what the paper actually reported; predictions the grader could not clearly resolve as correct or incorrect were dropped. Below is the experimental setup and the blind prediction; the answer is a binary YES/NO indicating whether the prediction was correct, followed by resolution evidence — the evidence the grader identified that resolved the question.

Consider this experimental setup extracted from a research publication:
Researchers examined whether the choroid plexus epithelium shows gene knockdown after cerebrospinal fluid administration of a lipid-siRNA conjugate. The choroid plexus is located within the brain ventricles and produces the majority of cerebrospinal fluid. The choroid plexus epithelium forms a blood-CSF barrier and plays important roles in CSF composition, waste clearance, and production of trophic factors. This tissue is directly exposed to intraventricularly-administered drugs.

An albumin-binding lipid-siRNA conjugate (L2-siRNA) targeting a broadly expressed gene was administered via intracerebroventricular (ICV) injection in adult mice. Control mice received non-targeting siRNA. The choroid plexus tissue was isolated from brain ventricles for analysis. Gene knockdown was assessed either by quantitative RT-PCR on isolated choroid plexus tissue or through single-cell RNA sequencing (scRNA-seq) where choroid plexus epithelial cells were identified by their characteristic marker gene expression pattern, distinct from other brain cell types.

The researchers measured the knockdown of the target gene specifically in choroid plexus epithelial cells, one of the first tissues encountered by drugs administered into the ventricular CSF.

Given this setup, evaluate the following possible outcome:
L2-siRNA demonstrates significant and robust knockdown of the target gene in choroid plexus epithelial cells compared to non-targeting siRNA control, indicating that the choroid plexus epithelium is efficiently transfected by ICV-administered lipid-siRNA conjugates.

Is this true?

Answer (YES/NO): YES